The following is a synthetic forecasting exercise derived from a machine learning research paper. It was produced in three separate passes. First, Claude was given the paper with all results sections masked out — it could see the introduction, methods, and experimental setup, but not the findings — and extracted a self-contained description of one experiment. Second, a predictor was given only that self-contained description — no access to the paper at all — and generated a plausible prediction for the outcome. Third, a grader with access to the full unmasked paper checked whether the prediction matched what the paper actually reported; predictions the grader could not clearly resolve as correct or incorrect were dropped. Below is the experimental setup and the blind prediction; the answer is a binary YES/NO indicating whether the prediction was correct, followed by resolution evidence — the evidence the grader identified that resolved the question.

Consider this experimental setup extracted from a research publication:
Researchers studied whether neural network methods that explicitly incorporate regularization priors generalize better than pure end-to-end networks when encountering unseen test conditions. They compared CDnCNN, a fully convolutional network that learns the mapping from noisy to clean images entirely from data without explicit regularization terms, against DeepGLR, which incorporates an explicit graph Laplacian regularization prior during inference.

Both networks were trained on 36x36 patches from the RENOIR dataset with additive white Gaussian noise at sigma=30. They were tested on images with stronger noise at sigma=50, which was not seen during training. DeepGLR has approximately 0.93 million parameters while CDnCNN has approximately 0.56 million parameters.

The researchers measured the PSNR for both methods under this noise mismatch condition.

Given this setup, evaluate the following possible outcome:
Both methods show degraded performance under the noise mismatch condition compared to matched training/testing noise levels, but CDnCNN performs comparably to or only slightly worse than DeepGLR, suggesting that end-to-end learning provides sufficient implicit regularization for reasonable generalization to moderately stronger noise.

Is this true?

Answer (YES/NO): YES